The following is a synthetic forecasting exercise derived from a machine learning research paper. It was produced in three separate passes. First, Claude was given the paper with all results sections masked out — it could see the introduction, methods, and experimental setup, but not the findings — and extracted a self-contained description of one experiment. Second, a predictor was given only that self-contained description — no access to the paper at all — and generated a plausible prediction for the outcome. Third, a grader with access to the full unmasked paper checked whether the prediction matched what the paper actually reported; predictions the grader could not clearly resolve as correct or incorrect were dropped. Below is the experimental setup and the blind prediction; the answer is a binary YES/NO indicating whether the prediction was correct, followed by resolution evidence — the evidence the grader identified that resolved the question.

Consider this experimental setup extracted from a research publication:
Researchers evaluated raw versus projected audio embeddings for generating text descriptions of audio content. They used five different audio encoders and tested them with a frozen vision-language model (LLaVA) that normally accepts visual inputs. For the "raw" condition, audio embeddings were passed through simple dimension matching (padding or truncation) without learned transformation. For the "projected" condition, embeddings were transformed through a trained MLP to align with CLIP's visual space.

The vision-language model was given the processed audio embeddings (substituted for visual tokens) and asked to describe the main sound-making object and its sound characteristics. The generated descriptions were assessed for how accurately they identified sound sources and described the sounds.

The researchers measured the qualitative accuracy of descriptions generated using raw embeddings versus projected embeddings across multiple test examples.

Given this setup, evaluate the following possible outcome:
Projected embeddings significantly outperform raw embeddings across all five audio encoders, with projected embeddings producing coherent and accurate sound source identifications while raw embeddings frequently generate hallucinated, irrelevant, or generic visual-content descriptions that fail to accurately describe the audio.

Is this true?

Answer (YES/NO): NO